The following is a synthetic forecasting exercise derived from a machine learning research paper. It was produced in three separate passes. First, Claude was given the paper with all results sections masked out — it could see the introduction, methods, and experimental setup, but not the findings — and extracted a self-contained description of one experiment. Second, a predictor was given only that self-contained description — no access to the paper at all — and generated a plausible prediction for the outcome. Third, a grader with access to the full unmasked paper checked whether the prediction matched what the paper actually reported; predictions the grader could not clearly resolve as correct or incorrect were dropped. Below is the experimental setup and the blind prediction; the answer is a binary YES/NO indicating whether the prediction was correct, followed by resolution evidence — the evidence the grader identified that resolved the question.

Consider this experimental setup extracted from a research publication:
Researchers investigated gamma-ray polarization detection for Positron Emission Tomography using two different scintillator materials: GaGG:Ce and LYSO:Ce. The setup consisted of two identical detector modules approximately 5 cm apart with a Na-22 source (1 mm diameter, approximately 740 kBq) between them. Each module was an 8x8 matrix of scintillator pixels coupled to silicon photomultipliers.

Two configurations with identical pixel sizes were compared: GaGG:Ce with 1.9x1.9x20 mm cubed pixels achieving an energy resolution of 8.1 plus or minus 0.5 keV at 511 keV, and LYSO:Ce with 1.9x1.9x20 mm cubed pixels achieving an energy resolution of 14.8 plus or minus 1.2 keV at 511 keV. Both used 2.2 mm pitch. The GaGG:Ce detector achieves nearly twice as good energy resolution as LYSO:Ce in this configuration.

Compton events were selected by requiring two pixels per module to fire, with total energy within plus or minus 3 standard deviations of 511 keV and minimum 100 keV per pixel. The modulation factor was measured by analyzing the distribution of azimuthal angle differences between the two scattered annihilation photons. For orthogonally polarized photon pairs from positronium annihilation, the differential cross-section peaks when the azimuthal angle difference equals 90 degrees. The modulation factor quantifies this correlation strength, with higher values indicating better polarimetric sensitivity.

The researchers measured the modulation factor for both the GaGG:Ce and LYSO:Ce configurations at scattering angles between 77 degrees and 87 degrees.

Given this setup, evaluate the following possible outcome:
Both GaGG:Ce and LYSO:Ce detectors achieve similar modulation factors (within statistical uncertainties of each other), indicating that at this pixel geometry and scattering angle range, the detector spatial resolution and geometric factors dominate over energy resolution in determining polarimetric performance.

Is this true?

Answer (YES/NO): YES